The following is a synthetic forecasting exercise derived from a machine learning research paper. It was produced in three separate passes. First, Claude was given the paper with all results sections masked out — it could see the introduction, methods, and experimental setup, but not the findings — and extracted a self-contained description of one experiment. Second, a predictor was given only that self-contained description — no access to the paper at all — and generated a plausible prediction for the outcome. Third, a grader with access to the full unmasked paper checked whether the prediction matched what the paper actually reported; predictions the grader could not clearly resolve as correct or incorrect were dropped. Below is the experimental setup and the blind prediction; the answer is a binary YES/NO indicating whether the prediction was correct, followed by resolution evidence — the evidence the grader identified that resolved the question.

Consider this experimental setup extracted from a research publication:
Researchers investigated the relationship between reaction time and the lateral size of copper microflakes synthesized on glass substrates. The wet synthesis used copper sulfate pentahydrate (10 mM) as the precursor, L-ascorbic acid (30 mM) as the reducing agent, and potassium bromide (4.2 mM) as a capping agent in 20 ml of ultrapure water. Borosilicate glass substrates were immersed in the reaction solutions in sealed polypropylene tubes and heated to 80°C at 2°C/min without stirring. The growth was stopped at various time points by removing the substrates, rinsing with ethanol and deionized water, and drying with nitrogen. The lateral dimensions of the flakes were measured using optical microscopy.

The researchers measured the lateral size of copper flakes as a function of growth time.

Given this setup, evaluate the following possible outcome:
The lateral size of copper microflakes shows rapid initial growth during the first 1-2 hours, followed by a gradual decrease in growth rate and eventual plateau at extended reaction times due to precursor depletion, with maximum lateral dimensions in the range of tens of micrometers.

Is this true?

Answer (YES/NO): NO